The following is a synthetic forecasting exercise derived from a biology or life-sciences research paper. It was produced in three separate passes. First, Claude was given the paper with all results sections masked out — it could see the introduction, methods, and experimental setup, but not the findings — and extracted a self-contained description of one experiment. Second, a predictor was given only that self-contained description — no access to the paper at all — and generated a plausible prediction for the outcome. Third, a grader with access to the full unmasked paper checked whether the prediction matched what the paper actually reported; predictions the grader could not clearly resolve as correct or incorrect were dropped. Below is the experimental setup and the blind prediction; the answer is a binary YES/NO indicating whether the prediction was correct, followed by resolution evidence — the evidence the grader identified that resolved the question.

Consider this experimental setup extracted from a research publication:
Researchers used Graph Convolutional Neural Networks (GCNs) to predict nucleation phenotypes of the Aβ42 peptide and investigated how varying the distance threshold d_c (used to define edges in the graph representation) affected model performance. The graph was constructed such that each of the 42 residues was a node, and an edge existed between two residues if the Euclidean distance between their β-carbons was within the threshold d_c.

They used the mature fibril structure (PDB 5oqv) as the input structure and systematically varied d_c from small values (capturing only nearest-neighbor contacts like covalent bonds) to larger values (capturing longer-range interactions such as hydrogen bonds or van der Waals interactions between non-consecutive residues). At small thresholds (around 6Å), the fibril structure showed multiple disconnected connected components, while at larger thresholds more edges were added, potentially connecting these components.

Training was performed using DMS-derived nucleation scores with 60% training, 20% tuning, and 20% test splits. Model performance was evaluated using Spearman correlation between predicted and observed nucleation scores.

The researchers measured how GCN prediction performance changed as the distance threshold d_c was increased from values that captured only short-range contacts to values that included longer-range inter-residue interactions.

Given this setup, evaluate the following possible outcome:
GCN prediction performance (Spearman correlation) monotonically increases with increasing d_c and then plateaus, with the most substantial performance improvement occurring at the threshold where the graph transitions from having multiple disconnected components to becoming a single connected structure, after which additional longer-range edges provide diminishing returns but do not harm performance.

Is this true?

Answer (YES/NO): NO